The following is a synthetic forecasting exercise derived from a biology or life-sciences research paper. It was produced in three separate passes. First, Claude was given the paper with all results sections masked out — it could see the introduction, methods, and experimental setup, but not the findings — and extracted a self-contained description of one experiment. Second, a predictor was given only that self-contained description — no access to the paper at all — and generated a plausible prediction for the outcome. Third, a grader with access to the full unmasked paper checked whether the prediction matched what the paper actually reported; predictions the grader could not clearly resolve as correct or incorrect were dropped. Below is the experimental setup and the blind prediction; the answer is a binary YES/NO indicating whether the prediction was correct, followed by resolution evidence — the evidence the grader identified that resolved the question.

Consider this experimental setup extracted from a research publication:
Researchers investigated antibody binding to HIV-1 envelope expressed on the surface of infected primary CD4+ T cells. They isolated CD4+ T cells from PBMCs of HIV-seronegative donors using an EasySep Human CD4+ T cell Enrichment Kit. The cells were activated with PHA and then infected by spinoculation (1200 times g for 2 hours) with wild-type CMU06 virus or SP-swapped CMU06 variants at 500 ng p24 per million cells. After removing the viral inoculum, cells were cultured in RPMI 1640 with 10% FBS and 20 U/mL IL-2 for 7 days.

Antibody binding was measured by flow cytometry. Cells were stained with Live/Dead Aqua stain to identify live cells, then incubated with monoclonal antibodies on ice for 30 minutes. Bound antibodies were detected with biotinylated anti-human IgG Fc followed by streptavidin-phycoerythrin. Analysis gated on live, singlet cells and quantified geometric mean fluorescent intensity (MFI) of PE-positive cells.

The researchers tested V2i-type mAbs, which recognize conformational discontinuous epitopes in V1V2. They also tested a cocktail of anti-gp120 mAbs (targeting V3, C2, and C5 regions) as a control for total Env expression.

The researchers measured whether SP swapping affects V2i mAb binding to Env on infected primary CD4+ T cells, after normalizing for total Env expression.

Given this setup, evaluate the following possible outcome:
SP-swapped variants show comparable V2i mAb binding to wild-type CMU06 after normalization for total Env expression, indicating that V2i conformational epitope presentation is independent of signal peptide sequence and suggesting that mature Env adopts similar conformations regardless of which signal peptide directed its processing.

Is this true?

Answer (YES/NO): NO